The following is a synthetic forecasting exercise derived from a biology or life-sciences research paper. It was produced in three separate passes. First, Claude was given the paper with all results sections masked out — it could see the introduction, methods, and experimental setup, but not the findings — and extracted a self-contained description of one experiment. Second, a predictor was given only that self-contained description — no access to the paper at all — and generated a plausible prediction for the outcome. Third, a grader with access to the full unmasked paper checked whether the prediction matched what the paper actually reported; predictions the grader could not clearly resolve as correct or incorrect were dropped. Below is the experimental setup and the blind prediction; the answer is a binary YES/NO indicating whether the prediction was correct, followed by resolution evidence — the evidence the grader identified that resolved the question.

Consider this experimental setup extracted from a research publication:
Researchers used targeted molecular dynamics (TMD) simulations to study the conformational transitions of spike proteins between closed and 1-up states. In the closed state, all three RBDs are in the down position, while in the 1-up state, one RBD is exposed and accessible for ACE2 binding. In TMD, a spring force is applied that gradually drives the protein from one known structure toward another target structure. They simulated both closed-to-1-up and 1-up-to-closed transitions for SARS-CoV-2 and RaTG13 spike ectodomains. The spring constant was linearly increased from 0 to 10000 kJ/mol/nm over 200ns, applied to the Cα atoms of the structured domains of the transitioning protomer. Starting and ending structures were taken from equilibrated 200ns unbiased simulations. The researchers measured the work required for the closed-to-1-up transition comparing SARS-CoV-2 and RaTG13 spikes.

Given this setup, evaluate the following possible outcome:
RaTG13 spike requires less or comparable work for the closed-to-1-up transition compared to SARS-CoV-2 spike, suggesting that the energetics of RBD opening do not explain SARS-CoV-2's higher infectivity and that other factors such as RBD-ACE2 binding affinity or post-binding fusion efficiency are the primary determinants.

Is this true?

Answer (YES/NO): NO